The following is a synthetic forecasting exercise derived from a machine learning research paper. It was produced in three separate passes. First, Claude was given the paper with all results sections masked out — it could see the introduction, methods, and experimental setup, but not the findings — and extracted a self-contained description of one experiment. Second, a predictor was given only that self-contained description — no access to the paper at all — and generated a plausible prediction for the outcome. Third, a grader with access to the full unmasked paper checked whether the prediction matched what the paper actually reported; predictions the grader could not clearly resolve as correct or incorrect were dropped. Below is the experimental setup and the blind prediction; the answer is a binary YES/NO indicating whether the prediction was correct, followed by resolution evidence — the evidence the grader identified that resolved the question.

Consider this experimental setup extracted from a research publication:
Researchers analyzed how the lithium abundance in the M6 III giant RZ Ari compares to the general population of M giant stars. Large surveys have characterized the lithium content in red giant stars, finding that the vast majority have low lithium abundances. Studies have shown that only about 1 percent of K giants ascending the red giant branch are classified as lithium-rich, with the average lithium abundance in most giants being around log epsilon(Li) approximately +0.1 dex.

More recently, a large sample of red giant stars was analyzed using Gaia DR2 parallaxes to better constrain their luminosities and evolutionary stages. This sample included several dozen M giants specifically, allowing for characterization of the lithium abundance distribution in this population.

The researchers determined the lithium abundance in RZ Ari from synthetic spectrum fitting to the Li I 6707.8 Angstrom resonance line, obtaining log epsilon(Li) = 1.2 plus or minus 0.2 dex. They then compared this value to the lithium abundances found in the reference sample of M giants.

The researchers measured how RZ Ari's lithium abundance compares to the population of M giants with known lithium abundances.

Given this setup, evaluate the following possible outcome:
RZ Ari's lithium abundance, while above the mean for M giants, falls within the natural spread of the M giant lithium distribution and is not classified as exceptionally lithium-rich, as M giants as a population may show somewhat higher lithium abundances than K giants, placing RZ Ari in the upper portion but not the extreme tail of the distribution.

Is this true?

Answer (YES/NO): NO